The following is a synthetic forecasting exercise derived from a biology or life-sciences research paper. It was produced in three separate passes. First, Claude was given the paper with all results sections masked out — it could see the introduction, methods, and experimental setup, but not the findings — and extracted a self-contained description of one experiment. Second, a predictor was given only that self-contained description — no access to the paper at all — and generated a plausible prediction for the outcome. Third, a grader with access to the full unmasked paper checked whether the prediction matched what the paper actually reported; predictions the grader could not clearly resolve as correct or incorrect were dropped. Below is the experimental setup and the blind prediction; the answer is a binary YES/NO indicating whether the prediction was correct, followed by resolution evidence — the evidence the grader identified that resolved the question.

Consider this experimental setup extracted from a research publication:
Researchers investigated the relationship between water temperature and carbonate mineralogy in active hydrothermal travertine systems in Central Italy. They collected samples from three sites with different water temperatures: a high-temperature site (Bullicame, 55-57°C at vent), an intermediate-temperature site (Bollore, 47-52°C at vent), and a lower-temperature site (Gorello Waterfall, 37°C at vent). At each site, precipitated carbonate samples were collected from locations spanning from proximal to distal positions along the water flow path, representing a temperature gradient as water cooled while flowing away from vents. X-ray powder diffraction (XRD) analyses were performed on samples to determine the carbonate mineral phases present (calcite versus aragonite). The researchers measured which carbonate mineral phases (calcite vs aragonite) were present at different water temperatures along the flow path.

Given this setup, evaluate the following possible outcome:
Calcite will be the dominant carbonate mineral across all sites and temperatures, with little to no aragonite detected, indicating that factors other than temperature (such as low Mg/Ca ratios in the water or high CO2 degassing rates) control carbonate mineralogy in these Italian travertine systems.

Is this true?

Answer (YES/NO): NO